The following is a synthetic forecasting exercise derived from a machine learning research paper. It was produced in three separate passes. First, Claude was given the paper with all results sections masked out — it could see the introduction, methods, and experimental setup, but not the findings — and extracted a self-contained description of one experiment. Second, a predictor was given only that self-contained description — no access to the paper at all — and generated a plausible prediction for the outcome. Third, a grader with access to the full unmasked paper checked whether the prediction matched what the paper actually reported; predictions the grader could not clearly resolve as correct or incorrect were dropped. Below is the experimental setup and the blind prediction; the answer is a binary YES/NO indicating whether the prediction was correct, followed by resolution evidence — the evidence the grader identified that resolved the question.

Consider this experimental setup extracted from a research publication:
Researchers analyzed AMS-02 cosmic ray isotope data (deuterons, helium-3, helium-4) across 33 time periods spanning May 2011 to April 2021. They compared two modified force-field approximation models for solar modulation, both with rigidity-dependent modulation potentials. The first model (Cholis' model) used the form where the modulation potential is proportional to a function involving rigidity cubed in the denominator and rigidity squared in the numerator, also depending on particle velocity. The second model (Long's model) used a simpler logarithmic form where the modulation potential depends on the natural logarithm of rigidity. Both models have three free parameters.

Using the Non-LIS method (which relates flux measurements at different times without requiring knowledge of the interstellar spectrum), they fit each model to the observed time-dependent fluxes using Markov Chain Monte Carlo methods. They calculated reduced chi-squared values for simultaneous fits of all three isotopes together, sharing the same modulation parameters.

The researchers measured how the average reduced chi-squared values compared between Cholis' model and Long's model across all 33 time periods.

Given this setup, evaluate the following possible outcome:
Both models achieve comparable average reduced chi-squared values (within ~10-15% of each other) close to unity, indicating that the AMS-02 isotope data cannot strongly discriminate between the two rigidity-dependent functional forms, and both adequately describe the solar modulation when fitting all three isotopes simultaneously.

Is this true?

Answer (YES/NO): NO